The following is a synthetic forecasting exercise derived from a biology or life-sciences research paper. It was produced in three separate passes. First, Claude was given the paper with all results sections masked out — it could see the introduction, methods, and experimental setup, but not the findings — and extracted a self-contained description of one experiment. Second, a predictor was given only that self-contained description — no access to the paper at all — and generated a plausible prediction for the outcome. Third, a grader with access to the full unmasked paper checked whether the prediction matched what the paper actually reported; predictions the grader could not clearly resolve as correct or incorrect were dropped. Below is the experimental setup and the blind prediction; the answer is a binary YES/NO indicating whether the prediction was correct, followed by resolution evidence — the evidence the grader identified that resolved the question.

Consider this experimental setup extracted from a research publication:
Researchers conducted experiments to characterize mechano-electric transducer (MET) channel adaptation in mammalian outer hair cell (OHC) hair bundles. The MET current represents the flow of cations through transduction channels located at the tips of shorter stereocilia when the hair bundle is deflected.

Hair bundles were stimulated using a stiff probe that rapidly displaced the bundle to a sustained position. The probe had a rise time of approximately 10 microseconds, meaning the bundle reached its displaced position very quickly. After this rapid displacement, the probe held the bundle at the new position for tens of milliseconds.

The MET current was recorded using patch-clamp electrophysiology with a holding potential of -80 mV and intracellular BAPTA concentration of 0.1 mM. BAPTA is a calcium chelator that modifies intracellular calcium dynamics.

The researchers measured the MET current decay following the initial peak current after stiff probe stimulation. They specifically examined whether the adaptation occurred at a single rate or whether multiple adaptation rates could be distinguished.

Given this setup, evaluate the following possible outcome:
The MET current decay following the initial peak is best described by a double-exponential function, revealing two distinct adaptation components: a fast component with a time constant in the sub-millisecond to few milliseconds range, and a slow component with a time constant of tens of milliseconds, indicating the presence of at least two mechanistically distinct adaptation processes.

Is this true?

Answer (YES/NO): YES